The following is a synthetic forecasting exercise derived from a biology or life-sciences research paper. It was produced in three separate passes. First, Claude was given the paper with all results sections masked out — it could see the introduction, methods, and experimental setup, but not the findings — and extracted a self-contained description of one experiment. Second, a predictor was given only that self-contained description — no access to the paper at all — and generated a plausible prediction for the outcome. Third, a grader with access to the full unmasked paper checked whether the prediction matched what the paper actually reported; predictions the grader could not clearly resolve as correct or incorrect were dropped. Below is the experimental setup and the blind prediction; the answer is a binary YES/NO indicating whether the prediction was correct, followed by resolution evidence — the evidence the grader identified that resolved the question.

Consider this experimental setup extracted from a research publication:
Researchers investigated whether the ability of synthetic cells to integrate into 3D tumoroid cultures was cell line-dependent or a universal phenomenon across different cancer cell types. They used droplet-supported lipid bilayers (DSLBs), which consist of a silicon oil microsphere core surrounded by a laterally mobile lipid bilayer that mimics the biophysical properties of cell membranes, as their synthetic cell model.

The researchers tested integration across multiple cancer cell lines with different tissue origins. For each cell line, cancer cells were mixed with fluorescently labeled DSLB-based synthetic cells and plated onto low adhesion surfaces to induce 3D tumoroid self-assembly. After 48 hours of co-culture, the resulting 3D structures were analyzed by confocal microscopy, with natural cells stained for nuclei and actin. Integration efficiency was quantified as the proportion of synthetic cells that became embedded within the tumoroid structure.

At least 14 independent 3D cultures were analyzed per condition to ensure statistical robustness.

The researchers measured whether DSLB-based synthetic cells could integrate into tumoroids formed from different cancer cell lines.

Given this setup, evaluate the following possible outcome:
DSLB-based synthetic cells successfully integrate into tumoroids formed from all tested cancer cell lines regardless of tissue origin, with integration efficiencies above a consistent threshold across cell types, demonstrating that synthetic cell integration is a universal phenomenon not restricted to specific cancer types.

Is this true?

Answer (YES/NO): NO